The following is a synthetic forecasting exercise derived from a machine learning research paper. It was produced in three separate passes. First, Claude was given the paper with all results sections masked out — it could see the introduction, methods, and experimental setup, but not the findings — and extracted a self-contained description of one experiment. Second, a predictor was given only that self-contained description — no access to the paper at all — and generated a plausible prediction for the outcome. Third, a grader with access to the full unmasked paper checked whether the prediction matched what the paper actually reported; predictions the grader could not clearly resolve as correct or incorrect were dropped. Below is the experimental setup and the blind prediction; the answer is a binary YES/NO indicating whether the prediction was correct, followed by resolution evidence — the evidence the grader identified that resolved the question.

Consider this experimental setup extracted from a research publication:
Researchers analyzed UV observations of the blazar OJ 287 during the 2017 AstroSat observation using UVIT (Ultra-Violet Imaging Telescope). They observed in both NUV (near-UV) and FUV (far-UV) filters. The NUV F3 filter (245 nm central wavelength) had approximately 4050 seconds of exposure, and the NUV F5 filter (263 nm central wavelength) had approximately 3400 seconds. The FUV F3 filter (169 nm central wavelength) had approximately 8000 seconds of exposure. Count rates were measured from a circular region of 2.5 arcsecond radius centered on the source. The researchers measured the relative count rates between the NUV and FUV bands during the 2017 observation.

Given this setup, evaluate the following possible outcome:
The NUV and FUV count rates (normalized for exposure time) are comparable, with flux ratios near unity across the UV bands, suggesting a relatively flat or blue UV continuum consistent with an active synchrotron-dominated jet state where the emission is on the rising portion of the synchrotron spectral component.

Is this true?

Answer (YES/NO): NO